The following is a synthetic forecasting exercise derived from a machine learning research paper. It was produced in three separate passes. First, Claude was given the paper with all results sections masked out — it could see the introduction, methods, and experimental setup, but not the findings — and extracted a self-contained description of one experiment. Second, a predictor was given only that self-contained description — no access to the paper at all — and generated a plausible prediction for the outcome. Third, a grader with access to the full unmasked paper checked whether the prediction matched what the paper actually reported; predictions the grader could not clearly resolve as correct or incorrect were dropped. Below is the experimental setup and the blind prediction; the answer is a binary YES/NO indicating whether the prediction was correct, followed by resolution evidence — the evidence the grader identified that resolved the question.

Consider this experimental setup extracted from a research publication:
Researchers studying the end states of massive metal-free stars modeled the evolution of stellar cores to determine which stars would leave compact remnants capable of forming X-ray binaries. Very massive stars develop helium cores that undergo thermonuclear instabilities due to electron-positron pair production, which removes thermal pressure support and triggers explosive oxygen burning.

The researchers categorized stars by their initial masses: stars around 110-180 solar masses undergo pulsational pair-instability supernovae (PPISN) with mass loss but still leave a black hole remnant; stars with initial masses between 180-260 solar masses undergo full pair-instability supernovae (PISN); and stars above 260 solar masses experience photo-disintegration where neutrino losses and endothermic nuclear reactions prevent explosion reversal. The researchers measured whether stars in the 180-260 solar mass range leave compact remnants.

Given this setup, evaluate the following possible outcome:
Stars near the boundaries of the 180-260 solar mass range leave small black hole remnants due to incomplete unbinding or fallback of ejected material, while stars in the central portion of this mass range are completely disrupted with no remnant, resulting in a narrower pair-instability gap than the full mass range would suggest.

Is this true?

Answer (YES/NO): NO